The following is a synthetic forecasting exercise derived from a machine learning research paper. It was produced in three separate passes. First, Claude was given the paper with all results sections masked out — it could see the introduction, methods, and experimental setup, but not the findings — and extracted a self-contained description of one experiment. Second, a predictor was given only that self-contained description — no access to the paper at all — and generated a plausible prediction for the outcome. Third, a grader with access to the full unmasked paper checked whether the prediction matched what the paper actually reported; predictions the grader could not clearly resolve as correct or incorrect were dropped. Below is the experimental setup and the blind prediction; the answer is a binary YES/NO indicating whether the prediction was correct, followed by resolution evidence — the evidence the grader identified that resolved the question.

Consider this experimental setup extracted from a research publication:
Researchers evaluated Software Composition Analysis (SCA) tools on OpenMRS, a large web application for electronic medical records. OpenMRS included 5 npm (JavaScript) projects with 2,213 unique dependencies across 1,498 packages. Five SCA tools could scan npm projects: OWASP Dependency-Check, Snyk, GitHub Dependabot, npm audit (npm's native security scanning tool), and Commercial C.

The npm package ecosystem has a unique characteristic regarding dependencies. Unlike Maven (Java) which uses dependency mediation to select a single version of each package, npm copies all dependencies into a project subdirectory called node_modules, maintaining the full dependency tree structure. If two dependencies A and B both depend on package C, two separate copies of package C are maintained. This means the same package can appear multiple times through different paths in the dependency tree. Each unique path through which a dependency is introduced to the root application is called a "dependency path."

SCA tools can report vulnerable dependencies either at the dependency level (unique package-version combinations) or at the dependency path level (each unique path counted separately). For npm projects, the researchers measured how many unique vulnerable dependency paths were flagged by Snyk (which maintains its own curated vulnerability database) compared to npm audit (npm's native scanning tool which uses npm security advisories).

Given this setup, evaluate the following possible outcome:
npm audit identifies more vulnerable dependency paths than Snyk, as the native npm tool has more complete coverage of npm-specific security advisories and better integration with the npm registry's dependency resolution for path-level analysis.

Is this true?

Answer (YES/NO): NO